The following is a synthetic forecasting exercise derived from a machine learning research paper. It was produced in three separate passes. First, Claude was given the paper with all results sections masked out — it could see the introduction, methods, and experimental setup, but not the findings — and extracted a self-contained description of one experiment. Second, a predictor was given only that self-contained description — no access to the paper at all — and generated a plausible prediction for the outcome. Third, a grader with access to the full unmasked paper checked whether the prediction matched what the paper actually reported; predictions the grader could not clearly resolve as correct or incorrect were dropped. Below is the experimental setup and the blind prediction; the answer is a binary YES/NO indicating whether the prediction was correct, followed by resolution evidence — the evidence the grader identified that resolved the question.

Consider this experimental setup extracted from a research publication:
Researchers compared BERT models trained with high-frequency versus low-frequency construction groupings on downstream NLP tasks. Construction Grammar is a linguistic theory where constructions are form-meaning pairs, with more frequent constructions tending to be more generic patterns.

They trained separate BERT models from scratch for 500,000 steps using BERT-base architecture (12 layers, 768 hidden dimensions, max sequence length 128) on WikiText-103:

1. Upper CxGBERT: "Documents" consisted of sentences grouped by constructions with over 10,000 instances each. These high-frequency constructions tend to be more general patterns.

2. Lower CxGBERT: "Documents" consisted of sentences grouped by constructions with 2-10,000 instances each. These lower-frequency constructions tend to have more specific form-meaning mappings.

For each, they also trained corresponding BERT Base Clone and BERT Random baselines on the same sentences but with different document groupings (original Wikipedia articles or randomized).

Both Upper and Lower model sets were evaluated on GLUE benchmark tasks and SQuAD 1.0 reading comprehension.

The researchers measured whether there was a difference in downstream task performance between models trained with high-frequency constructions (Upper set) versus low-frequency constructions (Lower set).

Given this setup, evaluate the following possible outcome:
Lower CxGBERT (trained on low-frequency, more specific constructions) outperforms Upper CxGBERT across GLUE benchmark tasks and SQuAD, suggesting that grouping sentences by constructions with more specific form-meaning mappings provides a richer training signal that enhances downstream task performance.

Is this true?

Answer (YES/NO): NO